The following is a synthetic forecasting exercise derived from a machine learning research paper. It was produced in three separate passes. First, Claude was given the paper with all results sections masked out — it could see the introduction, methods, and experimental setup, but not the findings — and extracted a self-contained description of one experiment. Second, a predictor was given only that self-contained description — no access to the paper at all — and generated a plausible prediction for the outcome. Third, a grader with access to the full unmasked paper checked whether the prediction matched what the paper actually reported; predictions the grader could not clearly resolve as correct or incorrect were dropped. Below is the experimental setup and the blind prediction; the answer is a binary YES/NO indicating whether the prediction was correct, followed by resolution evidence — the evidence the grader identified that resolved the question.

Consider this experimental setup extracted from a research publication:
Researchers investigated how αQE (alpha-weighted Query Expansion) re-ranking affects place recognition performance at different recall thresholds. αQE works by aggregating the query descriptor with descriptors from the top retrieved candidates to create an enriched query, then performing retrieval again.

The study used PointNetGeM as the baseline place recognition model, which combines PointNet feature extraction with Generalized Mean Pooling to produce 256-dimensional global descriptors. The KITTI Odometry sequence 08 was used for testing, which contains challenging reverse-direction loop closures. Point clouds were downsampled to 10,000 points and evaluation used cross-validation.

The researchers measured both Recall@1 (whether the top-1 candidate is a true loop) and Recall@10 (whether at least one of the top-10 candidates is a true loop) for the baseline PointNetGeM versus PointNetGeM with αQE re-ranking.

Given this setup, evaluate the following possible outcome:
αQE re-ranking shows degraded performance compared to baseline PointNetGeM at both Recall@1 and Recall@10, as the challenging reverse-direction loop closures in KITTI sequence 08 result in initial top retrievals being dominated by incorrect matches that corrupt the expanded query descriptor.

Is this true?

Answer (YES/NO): YES